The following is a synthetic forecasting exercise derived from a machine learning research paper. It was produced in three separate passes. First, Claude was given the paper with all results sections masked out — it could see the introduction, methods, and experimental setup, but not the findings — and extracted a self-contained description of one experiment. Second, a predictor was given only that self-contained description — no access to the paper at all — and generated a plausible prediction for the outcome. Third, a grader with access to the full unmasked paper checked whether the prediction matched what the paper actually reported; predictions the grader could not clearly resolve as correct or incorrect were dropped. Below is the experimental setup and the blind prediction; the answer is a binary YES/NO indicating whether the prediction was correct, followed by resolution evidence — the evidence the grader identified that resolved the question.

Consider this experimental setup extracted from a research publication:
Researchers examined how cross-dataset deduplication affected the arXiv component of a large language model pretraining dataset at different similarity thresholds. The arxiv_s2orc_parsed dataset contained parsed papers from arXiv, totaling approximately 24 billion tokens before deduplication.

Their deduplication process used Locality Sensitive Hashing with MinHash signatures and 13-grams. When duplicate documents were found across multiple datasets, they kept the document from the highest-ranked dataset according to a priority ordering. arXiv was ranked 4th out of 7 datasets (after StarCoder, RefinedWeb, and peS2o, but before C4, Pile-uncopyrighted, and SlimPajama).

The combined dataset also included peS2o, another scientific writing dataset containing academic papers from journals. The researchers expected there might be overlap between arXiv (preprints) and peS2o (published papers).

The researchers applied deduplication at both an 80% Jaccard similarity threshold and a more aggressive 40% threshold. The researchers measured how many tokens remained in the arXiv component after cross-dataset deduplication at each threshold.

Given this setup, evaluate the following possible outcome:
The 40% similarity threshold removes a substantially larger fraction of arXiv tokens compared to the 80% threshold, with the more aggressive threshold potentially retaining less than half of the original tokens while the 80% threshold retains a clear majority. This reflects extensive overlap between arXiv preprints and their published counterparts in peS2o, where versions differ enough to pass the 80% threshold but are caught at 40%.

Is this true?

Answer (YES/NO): YES